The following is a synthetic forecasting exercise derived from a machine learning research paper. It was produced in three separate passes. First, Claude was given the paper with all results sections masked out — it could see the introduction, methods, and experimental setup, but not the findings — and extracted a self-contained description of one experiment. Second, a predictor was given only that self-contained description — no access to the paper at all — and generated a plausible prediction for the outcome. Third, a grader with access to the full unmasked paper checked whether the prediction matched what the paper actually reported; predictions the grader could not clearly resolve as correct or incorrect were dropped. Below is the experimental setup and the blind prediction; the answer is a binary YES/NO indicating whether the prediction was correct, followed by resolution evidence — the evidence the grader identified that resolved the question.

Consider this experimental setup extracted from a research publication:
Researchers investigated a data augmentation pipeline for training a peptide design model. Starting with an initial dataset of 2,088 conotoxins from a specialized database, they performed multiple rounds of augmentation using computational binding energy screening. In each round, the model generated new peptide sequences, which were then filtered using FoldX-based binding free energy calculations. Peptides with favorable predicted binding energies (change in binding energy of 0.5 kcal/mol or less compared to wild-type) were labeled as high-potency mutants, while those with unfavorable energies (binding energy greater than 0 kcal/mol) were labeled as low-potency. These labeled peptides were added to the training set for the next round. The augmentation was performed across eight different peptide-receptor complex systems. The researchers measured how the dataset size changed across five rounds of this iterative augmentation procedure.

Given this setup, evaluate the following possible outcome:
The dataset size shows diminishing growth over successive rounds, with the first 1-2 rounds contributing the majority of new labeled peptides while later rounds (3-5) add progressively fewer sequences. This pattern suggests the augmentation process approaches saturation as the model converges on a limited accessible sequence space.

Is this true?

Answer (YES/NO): NO